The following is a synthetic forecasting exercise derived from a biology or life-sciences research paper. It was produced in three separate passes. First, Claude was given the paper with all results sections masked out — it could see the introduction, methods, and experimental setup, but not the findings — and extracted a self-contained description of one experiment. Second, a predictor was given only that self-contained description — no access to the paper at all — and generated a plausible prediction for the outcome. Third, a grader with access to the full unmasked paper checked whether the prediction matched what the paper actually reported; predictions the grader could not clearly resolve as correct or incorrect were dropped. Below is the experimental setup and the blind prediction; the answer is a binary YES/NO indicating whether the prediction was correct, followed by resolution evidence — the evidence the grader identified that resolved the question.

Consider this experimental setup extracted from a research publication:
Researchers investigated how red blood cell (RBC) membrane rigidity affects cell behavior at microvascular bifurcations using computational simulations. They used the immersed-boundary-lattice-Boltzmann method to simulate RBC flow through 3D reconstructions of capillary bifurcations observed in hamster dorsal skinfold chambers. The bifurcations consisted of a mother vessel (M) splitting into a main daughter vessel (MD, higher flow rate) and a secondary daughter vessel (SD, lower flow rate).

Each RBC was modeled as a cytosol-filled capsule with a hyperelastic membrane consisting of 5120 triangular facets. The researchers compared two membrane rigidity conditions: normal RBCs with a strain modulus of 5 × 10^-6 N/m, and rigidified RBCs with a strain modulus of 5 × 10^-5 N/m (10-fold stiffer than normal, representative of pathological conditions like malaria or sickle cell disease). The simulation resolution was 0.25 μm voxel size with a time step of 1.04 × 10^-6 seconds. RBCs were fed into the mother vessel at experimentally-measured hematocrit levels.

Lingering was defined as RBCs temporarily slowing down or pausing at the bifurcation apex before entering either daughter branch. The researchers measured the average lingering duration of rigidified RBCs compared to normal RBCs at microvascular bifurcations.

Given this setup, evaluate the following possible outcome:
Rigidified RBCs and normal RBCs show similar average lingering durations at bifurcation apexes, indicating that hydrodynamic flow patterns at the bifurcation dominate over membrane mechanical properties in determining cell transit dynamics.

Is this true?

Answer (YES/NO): NO